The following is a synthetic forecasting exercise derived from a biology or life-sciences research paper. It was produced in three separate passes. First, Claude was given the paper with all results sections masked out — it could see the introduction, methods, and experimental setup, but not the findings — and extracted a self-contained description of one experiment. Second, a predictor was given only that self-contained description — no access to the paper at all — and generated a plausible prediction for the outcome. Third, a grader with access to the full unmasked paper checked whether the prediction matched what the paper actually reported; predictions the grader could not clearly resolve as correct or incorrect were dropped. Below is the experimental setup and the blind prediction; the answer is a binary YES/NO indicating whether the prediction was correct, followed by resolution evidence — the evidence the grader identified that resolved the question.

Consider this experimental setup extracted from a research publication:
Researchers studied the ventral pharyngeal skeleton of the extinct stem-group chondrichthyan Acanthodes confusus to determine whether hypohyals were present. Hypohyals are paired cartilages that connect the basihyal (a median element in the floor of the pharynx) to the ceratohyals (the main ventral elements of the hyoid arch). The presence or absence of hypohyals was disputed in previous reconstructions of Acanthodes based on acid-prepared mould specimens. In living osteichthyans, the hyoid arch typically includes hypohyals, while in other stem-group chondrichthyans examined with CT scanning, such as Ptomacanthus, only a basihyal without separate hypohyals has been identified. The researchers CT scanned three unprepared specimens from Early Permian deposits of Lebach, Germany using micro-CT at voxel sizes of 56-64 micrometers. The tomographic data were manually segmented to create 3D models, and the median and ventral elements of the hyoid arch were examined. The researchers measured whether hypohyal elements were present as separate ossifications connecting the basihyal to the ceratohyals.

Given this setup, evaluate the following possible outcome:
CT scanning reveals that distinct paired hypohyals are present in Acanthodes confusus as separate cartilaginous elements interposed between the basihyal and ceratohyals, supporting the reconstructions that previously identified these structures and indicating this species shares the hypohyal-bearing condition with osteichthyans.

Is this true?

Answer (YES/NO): NO